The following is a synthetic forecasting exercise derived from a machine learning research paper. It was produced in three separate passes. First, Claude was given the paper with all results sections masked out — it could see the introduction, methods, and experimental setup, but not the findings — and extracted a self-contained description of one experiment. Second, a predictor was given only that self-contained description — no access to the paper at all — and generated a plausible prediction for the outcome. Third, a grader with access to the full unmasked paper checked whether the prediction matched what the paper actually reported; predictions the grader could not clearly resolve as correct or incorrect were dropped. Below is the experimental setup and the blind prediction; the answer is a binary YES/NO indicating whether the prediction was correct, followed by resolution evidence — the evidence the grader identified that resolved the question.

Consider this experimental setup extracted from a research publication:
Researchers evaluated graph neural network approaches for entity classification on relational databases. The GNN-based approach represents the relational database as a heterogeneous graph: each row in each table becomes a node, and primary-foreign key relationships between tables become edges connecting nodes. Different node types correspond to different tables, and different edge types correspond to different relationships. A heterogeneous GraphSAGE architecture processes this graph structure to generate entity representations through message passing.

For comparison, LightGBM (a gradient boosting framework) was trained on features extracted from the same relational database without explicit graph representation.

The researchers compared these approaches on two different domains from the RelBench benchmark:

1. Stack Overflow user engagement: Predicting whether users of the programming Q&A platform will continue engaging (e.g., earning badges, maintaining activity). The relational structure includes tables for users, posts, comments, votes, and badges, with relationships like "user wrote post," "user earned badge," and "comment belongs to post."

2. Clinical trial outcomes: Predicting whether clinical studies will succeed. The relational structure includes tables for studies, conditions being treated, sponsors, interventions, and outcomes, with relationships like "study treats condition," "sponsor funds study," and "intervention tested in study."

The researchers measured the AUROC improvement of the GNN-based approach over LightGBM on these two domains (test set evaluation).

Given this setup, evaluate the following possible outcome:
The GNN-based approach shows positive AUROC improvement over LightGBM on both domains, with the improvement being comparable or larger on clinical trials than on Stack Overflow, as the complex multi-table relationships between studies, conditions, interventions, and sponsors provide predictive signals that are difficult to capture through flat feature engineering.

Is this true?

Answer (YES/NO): NO